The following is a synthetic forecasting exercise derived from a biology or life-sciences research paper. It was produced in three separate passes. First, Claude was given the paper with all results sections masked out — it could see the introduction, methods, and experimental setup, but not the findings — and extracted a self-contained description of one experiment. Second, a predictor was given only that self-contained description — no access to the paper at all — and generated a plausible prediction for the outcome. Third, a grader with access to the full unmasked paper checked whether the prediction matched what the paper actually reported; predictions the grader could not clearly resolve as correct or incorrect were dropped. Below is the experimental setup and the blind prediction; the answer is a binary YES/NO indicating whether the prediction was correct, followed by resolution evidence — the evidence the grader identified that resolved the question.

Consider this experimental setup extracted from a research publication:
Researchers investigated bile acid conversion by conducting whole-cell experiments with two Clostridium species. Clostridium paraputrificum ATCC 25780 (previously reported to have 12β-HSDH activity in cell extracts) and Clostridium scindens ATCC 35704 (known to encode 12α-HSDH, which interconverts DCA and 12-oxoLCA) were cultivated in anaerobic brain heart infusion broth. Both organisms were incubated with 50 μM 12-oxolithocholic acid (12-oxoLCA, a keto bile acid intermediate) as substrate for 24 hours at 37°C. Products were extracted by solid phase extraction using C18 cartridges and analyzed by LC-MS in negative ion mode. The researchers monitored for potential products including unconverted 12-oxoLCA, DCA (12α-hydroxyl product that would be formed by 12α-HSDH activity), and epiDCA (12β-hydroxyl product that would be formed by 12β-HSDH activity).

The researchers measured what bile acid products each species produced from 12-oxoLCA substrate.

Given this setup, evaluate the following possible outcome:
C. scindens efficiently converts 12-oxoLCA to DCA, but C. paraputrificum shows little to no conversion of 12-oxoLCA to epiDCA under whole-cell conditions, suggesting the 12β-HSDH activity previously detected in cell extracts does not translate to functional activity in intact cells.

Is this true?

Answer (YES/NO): NO